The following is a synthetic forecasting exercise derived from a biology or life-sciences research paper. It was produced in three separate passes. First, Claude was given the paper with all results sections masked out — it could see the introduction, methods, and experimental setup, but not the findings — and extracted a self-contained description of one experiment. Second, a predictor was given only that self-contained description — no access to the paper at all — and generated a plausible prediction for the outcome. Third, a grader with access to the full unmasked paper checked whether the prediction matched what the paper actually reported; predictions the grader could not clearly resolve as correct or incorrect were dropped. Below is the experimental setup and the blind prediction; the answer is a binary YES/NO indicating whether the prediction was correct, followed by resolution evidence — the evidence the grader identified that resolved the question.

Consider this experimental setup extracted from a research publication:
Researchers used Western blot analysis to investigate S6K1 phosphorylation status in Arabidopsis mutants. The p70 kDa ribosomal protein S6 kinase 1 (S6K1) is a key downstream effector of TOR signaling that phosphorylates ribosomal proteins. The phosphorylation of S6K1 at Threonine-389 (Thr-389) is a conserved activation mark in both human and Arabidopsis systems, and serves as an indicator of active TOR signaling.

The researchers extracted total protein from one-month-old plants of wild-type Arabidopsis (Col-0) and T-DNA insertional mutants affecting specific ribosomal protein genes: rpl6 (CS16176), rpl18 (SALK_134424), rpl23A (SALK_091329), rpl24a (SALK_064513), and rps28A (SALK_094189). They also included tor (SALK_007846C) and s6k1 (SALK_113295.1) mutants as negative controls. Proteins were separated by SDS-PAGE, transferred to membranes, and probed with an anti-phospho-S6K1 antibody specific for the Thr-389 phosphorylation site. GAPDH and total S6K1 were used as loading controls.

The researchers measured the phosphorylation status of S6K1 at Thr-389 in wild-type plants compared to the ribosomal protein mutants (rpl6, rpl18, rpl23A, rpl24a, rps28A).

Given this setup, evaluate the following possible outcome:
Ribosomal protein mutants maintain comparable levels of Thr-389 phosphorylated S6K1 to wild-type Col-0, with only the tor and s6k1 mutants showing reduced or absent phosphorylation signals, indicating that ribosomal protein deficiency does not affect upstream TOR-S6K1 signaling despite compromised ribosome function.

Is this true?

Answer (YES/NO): NO